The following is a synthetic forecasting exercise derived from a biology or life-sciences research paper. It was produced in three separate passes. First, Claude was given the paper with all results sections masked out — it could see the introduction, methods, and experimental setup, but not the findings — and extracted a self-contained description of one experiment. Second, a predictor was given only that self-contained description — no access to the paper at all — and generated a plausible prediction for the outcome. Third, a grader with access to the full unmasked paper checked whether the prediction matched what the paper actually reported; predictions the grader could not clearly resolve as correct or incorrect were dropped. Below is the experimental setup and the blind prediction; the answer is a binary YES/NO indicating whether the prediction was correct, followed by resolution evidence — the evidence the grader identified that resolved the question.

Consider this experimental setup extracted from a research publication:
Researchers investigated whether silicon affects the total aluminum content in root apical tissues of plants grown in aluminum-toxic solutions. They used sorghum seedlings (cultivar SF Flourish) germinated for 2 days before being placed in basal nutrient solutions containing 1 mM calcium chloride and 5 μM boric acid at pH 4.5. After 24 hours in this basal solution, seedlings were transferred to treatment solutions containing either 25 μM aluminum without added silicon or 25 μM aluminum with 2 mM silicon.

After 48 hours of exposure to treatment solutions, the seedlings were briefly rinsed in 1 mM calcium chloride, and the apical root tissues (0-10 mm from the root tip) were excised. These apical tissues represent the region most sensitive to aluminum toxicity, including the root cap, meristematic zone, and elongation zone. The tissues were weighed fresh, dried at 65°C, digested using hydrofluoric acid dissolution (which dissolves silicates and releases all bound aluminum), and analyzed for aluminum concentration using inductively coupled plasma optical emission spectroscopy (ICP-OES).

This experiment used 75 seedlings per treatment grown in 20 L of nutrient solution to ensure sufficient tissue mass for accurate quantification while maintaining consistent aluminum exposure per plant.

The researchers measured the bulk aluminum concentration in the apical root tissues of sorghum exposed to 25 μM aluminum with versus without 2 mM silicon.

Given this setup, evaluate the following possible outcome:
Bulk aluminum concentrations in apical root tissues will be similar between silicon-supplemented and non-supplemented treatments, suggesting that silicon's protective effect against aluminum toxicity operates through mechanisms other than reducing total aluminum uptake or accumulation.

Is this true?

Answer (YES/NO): YES